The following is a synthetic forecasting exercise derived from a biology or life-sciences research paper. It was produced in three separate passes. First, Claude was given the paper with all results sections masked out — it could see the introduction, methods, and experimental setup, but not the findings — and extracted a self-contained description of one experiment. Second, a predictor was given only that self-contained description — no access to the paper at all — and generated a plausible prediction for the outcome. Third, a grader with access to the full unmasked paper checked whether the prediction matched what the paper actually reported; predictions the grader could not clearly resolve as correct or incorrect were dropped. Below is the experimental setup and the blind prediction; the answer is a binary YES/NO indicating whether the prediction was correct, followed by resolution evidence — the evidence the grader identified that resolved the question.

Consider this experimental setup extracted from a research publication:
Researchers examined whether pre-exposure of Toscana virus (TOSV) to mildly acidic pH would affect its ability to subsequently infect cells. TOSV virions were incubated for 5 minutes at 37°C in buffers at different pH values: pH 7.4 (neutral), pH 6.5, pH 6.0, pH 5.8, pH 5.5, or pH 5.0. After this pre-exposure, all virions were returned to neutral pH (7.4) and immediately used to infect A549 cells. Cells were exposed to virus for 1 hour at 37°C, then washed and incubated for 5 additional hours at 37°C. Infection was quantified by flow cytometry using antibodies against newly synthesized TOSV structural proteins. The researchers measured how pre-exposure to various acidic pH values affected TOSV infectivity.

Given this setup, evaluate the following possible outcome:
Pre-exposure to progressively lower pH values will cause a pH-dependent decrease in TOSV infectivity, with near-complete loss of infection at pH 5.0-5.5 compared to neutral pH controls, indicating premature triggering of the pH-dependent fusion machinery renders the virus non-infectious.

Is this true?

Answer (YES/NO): NO